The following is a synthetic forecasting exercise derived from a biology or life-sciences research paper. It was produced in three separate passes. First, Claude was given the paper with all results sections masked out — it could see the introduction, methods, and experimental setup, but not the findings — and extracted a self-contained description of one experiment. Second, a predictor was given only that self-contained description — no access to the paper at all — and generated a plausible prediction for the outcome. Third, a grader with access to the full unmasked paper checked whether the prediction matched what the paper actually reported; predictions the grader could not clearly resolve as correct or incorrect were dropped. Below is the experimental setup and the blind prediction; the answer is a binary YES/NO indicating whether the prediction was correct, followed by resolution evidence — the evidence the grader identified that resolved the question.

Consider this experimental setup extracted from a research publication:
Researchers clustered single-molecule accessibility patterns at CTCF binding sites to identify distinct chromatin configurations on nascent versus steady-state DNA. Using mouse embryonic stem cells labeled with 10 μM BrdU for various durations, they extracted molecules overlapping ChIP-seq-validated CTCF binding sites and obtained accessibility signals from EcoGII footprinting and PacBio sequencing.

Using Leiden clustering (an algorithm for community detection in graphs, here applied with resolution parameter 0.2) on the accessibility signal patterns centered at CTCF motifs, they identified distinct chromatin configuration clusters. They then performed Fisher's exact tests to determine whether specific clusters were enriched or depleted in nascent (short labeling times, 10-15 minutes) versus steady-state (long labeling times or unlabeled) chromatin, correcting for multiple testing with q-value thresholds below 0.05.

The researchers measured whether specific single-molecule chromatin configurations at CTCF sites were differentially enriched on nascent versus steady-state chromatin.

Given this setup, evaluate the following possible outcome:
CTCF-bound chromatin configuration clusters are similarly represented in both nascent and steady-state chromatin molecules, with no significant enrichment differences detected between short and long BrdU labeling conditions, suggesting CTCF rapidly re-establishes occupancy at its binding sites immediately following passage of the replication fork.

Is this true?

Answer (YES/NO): NO